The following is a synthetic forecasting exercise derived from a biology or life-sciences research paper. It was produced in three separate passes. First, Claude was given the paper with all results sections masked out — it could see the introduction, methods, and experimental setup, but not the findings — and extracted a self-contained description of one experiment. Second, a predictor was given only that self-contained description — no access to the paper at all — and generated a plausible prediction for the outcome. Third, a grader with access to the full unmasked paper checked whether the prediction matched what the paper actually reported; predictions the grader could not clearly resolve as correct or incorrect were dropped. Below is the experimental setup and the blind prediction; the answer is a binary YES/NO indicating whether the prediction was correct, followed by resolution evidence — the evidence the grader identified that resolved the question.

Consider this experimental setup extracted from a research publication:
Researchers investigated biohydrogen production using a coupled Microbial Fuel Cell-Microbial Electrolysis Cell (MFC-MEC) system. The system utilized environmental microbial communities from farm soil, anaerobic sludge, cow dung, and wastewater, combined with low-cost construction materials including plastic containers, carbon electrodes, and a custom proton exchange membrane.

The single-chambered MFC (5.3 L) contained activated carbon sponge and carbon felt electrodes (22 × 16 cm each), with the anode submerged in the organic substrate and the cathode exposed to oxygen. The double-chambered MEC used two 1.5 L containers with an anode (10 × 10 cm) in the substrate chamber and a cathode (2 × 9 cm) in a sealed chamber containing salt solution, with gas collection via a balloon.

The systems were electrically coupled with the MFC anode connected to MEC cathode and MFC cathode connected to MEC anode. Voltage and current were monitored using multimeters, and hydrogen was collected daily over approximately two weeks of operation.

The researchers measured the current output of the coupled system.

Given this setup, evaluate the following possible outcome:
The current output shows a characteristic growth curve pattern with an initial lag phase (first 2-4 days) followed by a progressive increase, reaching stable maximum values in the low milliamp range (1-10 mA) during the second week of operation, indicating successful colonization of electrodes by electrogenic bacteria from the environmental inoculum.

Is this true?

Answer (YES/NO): NO